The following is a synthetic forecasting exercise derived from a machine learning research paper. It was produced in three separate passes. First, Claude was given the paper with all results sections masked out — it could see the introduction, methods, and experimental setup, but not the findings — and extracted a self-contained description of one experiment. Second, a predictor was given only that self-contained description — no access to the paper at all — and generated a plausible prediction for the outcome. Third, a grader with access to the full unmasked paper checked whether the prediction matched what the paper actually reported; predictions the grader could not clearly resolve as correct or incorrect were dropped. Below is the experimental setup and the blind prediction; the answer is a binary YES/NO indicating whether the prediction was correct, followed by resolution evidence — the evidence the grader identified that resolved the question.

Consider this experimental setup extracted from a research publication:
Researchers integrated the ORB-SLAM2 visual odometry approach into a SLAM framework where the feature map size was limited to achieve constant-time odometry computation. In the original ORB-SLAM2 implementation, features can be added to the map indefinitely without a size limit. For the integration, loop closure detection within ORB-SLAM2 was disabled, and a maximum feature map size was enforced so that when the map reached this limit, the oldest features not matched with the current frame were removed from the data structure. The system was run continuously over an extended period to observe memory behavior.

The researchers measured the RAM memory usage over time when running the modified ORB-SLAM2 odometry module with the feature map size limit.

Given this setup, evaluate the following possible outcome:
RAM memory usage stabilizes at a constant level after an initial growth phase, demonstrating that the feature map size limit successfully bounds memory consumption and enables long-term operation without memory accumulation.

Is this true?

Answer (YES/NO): NO